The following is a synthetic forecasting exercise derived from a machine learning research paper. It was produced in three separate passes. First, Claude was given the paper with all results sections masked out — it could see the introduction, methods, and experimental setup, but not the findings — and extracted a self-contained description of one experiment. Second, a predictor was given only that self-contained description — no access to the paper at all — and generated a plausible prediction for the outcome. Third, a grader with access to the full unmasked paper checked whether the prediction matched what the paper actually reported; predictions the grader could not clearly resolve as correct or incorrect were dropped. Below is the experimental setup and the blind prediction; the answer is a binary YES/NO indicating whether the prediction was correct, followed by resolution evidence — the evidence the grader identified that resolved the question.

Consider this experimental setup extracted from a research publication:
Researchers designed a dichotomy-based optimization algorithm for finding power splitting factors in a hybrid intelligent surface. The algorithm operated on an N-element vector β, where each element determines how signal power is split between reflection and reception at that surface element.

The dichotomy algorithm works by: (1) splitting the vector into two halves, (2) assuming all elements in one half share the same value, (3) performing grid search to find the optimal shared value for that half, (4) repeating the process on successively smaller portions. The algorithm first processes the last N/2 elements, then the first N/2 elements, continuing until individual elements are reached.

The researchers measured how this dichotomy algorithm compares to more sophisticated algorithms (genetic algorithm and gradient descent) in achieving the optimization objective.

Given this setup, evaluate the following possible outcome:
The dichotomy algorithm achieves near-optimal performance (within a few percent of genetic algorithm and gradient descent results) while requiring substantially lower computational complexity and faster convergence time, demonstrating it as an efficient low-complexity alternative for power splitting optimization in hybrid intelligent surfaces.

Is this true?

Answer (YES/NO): NO